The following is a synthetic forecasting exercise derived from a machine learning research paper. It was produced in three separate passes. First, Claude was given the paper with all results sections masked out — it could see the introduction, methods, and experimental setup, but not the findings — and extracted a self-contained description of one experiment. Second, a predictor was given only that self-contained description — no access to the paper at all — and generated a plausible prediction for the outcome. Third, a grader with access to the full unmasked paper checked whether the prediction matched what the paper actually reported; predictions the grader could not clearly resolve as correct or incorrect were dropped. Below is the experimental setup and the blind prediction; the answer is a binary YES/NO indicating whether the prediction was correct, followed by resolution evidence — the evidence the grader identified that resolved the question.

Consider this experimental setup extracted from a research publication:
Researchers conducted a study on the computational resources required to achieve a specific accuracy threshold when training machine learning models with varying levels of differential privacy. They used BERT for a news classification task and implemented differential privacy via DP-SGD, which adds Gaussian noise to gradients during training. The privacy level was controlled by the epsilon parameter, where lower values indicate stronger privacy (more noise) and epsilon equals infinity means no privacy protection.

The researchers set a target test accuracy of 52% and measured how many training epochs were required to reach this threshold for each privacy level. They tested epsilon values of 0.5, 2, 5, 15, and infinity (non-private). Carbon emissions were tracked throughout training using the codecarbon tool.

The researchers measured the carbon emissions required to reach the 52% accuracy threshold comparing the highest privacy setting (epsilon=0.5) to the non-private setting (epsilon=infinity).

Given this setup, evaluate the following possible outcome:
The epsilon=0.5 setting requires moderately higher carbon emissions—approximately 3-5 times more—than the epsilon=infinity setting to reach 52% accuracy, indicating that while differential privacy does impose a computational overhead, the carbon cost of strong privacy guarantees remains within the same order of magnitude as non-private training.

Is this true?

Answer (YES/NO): NO